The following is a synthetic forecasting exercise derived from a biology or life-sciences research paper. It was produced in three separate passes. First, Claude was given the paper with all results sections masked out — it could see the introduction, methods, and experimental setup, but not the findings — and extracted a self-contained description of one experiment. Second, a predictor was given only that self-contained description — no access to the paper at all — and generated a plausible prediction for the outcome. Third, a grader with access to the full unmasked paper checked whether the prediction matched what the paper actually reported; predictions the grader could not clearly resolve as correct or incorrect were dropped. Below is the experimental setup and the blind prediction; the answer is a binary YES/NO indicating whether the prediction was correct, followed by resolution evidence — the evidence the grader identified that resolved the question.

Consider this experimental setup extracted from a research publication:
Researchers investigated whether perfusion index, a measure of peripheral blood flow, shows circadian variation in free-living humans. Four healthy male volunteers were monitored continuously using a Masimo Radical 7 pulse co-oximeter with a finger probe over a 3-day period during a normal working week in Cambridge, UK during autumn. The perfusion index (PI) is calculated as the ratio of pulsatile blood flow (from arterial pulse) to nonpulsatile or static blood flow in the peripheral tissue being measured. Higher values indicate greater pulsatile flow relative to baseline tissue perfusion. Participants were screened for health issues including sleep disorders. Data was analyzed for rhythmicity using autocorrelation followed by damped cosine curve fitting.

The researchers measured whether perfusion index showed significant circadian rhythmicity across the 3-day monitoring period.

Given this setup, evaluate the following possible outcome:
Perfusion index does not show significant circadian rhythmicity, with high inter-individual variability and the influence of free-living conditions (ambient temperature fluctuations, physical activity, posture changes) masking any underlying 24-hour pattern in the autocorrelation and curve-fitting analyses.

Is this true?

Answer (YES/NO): NO